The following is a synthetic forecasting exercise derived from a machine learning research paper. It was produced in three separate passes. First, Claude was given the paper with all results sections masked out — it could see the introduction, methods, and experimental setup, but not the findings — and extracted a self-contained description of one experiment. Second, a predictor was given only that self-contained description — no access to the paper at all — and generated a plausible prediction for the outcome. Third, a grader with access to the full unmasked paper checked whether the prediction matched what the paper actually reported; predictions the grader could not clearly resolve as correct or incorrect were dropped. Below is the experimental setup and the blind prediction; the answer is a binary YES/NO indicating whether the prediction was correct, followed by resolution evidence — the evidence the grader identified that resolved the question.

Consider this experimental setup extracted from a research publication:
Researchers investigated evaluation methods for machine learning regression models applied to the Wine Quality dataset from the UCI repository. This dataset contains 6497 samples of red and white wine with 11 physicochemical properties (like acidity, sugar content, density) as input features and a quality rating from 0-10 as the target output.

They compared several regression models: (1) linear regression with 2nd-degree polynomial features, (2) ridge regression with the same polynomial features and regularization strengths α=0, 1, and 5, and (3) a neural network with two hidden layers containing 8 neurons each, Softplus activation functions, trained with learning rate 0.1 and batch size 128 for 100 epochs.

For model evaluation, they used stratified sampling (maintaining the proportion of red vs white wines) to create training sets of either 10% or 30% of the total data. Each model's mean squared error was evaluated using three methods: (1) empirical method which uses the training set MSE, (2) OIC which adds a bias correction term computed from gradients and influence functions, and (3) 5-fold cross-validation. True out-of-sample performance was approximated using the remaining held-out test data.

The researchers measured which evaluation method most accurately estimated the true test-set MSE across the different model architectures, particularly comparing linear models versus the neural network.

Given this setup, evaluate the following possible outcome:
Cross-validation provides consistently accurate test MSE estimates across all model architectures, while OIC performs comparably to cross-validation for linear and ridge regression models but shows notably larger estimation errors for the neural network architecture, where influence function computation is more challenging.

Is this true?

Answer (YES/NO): NO